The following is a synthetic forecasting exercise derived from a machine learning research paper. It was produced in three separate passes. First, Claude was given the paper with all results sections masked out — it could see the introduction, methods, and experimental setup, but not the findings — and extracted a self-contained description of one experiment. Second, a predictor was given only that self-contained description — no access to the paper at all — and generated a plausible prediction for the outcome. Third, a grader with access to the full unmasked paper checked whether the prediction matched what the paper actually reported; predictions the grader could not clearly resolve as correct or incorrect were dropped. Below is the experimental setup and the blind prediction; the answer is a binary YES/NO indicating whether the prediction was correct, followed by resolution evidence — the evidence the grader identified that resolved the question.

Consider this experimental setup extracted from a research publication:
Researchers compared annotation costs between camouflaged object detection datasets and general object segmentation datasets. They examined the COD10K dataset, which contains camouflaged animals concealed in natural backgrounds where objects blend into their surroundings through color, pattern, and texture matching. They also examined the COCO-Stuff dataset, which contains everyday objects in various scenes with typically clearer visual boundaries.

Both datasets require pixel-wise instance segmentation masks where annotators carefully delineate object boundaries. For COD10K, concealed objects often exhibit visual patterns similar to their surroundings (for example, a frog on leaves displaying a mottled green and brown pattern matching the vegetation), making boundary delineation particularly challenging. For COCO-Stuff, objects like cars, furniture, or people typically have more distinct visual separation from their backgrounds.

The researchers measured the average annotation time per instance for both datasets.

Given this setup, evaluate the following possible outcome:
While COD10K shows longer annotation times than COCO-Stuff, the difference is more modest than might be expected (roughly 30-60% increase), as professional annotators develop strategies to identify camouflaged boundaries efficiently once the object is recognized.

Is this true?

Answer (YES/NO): NO